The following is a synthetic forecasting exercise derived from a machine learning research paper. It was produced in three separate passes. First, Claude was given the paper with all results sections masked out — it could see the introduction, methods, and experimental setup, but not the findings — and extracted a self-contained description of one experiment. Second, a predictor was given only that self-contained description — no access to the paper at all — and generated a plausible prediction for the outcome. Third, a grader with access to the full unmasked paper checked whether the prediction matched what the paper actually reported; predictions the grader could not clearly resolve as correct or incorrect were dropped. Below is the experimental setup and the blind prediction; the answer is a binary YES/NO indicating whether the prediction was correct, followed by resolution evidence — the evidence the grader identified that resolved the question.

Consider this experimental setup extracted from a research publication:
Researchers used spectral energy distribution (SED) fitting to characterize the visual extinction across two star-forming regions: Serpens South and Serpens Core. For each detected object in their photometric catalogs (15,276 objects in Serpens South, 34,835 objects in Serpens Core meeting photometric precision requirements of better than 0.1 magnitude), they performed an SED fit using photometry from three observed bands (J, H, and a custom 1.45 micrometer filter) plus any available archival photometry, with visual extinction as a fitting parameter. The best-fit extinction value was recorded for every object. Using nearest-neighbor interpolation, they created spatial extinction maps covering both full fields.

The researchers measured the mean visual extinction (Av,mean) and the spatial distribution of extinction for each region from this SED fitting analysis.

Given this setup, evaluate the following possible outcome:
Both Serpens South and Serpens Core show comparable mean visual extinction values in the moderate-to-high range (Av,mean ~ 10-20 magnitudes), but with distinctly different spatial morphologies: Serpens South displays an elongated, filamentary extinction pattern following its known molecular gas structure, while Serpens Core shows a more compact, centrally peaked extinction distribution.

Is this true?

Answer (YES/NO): NO